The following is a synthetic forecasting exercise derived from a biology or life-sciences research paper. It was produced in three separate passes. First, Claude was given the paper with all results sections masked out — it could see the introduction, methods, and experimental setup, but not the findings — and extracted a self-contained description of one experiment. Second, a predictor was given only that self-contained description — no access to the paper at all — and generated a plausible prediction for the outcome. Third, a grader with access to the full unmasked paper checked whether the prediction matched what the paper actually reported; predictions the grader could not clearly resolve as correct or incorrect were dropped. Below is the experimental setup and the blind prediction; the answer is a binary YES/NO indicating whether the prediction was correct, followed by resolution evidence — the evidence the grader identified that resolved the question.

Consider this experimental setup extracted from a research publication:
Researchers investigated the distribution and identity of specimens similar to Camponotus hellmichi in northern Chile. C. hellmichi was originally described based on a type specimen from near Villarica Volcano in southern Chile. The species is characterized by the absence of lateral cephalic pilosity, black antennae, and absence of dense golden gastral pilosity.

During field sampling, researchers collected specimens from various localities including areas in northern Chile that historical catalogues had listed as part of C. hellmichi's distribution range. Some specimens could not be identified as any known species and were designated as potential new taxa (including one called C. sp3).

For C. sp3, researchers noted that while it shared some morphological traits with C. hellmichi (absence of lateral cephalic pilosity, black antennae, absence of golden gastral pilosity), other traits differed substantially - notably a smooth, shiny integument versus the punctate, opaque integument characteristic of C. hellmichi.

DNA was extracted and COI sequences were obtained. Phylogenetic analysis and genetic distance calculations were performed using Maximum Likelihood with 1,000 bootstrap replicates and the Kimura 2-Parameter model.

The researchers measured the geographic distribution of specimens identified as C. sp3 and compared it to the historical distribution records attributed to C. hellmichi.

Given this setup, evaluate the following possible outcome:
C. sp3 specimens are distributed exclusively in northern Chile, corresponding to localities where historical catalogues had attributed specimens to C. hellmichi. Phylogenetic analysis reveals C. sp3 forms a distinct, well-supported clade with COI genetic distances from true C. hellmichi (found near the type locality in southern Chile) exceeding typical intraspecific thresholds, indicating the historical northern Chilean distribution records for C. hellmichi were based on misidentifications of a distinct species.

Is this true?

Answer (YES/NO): NO